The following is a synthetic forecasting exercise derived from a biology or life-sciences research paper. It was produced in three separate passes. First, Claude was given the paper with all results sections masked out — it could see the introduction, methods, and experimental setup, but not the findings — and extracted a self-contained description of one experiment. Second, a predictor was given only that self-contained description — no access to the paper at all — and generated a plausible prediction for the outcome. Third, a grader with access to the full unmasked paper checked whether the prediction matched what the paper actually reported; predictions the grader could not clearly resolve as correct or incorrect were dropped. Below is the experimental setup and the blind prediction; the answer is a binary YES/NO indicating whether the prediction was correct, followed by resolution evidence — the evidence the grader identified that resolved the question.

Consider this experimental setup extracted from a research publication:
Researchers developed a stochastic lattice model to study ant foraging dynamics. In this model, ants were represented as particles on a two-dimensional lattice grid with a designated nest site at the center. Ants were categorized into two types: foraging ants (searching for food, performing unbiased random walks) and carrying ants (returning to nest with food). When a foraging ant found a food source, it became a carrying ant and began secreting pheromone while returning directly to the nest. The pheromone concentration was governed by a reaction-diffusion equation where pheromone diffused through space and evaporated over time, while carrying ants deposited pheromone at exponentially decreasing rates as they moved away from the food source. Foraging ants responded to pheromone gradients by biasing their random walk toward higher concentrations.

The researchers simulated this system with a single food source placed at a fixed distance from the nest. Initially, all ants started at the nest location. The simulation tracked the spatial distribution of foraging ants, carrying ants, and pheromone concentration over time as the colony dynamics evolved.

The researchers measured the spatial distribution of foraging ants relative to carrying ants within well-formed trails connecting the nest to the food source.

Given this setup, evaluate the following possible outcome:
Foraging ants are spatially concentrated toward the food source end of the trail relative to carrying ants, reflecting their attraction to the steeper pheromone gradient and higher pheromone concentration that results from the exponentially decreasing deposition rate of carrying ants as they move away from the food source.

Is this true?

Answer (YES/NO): NO